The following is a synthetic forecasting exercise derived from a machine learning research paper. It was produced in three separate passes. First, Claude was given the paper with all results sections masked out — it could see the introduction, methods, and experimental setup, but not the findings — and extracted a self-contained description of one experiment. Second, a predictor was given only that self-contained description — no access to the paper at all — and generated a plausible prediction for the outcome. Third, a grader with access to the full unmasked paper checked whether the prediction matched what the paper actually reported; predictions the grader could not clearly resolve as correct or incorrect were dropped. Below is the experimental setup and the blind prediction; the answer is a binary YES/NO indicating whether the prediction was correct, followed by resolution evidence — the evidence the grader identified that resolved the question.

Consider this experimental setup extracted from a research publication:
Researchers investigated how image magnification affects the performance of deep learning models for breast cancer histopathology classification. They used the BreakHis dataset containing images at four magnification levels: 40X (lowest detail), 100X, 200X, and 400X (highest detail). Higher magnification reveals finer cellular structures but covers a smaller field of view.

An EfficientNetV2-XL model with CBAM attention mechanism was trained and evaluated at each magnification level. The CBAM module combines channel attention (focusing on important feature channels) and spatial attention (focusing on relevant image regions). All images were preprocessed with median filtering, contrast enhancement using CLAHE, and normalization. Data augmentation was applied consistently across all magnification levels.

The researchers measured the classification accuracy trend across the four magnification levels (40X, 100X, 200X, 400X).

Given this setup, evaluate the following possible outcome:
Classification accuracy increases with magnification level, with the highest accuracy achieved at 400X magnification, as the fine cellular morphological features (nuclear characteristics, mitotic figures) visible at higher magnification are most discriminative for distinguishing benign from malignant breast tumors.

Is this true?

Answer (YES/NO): YES